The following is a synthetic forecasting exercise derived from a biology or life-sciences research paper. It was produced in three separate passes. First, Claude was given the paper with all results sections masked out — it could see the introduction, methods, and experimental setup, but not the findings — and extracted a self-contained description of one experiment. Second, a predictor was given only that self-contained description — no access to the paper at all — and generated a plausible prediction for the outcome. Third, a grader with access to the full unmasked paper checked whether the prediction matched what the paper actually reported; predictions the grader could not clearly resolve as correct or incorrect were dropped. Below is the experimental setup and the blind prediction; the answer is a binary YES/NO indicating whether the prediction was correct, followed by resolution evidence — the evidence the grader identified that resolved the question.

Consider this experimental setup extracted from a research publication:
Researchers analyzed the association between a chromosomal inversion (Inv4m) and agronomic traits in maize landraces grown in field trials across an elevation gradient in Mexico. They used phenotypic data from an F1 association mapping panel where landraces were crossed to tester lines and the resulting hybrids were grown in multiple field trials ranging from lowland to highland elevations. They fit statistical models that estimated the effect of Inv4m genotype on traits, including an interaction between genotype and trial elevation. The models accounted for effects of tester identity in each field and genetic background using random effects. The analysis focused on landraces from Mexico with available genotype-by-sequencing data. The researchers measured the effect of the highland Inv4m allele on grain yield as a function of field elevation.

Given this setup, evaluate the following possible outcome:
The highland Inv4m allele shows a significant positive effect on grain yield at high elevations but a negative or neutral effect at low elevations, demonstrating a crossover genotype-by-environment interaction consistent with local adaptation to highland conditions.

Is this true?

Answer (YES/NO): YES